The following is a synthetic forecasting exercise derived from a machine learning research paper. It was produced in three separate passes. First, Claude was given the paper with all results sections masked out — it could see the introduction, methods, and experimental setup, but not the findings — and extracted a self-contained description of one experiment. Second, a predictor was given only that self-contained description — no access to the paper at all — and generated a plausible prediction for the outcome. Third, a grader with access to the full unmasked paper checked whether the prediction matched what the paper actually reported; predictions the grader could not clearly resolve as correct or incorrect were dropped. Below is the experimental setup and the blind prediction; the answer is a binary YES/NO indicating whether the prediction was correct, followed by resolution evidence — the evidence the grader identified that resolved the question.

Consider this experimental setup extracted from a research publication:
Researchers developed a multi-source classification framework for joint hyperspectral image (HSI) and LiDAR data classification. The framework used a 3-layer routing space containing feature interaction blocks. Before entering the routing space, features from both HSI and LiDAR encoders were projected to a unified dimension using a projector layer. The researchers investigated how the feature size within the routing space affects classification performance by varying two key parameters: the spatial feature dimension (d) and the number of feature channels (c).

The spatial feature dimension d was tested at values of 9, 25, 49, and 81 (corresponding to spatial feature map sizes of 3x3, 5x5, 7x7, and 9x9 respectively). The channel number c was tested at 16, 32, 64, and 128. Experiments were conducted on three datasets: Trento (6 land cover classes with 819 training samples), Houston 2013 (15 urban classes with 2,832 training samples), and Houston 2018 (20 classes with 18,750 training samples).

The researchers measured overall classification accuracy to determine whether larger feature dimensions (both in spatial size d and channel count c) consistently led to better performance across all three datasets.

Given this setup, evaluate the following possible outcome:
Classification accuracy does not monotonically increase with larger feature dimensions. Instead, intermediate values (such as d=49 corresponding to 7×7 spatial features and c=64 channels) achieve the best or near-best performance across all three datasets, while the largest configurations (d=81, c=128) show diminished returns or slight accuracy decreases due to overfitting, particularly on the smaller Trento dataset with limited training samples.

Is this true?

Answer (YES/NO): NO